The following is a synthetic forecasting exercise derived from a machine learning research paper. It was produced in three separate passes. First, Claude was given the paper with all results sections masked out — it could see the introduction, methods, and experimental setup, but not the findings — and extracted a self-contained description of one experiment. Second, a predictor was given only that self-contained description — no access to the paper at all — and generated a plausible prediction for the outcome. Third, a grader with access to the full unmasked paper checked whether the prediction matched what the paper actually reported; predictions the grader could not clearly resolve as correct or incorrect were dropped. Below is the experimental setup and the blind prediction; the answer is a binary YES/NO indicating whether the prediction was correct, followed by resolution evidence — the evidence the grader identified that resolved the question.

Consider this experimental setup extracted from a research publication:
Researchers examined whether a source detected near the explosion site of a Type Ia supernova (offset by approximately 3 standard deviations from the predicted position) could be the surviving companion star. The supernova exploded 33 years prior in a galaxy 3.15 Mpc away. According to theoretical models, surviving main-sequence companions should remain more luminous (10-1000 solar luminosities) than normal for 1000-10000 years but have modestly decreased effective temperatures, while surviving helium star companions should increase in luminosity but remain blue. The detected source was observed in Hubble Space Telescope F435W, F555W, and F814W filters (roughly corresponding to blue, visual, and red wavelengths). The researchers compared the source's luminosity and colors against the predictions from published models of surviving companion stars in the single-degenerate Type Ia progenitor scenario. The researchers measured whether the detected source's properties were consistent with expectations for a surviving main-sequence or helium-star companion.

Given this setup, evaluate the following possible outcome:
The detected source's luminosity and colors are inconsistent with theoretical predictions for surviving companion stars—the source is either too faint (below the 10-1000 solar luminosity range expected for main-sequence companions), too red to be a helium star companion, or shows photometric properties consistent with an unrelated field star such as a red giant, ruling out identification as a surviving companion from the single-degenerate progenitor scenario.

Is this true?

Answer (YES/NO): YES